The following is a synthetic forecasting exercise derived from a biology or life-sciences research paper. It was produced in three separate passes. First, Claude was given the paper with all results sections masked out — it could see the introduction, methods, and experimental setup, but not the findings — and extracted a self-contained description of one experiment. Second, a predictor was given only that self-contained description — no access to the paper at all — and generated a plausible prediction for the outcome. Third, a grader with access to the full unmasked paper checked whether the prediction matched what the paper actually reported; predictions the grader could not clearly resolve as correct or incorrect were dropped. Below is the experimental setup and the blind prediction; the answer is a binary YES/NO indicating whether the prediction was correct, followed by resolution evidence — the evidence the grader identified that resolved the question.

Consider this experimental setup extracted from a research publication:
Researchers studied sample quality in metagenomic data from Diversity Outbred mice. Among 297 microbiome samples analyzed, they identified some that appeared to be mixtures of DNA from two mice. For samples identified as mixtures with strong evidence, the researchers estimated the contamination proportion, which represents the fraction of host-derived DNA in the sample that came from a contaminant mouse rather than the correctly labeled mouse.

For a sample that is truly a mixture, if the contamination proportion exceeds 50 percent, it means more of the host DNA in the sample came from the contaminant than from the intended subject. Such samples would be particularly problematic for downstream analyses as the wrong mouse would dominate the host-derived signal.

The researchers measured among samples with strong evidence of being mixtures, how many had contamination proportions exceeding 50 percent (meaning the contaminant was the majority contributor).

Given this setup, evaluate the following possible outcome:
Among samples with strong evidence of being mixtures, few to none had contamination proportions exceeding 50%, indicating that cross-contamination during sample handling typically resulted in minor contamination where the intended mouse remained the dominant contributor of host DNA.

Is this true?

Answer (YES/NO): NO